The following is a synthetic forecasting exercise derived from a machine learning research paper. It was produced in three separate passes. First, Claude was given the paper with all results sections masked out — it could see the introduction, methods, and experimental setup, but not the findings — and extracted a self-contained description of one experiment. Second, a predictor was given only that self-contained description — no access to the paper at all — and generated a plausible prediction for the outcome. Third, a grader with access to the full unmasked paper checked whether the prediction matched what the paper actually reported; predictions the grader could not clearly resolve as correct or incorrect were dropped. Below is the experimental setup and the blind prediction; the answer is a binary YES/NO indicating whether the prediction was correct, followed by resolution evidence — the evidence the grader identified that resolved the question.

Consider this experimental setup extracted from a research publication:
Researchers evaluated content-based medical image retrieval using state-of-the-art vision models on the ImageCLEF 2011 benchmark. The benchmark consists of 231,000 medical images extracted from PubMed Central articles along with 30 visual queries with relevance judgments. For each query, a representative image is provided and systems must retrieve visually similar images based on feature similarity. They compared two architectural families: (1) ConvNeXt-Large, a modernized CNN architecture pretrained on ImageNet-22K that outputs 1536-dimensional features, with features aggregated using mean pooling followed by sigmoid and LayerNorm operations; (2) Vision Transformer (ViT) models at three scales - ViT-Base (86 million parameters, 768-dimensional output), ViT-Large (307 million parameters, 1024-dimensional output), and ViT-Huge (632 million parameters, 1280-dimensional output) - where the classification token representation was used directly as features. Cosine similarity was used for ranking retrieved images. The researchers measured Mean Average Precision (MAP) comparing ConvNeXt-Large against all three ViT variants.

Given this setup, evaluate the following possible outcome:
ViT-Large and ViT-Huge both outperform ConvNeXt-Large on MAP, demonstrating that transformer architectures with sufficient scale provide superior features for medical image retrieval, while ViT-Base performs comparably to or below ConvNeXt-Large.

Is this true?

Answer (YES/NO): NO